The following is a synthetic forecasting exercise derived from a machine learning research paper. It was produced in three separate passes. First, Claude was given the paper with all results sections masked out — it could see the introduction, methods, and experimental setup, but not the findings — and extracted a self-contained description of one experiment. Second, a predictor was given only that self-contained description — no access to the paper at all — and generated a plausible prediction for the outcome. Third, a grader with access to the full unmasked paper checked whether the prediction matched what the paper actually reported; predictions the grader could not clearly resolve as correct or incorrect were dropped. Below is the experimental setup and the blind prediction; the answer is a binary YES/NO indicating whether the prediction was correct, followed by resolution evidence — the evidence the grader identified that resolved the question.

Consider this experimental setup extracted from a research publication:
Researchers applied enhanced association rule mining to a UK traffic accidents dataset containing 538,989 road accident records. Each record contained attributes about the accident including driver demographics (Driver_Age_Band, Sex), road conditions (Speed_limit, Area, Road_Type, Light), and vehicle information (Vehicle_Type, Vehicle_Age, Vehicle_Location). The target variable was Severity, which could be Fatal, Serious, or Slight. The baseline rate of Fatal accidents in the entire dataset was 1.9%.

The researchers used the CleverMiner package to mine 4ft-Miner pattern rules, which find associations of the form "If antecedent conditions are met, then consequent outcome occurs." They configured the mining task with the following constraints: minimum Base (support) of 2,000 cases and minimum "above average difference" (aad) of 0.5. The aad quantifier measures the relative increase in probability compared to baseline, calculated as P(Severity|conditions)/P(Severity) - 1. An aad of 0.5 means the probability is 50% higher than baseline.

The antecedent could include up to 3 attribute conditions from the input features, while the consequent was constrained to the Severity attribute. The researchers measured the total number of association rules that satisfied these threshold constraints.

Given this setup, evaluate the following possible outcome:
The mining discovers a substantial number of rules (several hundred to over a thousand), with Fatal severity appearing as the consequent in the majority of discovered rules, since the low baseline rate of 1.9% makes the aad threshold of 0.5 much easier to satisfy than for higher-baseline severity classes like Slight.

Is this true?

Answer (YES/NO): YES